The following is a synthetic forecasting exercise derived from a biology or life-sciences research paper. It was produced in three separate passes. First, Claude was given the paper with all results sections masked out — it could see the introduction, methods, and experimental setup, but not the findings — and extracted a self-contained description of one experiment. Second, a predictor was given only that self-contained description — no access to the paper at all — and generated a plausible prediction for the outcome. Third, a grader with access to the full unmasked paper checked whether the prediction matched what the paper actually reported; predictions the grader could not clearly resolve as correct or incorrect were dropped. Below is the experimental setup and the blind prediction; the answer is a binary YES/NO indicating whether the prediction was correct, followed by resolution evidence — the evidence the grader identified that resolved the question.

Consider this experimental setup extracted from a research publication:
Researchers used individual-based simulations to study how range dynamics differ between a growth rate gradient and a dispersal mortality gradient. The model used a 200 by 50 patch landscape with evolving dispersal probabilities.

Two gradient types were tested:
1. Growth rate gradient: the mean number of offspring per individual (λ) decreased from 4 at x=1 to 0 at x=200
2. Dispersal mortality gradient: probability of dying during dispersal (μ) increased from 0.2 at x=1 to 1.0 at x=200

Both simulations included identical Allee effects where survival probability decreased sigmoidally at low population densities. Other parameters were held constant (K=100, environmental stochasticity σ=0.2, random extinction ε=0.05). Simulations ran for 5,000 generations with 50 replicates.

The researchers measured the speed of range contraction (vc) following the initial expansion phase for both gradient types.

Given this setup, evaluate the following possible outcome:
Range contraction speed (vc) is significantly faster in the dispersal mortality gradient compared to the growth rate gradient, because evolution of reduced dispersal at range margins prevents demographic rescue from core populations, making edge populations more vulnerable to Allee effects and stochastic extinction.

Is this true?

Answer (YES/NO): YES